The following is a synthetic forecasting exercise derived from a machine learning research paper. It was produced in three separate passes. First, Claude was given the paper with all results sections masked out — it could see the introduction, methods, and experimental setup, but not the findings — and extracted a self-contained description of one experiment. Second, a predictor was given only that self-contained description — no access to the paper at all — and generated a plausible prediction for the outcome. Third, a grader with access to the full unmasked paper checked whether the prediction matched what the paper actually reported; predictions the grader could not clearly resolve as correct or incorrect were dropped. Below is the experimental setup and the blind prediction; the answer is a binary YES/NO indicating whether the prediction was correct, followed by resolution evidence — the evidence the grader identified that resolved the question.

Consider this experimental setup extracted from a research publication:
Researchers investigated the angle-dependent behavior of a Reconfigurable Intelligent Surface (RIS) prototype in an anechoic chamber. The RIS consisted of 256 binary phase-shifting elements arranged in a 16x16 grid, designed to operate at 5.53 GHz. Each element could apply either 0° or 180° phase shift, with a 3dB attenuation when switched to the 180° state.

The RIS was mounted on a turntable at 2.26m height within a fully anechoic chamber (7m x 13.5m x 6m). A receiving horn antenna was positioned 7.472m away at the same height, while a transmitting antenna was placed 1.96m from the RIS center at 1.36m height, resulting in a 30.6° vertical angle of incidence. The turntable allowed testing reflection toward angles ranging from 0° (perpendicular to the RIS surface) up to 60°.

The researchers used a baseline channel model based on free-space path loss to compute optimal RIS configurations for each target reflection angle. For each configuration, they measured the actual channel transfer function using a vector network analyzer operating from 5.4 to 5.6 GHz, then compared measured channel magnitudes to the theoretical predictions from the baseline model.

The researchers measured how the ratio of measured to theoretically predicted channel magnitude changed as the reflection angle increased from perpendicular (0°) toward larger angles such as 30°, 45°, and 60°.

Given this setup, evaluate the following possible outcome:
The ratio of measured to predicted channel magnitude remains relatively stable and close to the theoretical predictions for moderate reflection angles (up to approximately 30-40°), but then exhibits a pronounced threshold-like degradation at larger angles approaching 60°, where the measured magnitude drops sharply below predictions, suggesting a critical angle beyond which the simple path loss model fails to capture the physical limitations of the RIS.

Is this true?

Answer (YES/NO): NO